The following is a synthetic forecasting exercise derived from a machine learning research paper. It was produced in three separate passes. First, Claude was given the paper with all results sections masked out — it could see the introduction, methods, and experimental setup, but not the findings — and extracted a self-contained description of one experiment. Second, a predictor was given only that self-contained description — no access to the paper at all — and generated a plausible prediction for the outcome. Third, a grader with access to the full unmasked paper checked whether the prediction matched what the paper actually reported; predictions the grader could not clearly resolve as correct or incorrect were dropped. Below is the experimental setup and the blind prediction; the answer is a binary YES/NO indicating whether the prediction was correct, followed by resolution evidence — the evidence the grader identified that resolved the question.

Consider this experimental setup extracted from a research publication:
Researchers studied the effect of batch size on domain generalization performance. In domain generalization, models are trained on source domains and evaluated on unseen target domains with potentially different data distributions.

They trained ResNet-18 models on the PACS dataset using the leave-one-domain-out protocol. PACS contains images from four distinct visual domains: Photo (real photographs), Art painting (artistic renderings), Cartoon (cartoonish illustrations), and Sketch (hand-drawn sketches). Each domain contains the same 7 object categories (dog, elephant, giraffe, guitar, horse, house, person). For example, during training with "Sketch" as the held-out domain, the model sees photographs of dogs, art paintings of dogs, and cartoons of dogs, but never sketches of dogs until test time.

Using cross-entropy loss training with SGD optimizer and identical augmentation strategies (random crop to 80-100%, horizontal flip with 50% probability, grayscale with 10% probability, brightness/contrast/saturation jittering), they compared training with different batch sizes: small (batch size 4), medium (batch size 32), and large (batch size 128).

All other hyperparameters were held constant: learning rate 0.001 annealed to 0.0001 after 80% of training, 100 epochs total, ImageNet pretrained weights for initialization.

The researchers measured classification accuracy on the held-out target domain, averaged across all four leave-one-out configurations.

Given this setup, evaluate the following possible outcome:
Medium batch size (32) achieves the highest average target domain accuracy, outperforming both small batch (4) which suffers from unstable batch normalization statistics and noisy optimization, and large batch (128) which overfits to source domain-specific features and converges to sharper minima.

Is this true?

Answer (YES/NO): NO